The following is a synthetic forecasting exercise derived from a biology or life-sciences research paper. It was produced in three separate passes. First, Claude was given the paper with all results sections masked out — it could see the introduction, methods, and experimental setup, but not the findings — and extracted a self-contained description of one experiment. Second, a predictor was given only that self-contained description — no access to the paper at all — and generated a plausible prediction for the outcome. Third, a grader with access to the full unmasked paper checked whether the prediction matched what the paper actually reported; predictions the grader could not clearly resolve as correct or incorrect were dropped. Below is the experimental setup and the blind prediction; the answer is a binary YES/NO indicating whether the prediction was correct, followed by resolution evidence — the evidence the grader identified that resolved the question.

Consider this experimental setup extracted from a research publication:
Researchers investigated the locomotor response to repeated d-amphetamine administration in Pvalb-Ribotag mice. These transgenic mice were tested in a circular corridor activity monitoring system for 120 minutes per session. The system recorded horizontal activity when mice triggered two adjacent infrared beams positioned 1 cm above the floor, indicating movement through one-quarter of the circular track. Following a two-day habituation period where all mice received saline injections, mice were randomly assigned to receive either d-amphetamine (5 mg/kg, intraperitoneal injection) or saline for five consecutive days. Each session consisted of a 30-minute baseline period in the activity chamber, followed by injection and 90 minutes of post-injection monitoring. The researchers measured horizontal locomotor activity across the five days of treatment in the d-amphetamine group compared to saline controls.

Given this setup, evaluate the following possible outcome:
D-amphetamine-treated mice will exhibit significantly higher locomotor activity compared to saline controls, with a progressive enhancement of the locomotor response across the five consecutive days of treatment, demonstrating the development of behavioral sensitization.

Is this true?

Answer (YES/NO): NO